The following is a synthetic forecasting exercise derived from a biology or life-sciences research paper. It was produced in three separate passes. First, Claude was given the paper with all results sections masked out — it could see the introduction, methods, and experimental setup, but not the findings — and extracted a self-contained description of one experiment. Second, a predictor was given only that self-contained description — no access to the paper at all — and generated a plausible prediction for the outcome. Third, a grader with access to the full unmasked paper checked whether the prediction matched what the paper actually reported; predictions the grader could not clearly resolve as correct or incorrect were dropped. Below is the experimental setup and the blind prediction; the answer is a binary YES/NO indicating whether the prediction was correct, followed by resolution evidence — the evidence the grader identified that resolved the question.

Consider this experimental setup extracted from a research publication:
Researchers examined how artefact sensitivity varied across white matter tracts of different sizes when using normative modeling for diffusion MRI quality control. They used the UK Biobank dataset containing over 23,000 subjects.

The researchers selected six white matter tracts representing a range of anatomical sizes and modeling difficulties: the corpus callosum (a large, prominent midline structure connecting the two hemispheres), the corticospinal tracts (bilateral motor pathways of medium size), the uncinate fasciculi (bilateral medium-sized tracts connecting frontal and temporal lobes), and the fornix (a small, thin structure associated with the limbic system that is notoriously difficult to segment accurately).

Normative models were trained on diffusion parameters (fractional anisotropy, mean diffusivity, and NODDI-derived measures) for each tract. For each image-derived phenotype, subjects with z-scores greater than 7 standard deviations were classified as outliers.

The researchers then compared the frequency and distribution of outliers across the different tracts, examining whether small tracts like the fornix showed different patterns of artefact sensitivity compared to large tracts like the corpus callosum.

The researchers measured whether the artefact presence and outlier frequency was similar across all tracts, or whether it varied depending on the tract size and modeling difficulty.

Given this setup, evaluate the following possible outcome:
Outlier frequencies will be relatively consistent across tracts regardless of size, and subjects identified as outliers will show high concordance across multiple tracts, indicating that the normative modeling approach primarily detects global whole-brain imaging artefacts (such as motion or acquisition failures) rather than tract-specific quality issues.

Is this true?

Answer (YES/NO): NO